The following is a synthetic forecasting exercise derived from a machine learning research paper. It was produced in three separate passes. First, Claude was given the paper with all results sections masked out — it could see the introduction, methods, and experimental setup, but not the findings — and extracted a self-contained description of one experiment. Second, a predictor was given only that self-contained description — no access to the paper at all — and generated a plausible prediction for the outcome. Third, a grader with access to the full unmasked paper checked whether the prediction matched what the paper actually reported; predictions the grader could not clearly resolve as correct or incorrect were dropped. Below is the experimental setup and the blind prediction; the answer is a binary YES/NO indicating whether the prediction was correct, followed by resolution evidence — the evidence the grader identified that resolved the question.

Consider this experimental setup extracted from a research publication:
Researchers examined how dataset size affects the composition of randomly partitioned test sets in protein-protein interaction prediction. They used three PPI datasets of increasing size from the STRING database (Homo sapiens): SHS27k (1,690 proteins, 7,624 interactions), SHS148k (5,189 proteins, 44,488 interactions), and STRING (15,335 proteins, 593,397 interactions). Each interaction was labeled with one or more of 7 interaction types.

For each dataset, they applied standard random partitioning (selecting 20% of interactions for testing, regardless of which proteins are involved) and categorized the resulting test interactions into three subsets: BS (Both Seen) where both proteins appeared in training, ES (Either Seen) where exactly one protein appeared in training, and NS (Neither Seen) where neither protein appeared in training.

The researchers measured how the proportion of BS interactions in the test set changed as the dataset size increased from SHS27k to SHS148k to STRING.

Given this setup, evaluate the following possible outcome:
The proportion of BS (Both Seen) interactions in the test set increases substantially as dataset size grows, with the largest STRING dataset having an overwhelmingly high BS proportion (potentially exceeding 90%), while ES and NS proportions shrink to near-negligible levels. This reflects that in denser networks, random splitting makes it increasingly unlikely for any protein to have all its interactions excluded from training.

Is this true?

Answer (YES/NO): YES